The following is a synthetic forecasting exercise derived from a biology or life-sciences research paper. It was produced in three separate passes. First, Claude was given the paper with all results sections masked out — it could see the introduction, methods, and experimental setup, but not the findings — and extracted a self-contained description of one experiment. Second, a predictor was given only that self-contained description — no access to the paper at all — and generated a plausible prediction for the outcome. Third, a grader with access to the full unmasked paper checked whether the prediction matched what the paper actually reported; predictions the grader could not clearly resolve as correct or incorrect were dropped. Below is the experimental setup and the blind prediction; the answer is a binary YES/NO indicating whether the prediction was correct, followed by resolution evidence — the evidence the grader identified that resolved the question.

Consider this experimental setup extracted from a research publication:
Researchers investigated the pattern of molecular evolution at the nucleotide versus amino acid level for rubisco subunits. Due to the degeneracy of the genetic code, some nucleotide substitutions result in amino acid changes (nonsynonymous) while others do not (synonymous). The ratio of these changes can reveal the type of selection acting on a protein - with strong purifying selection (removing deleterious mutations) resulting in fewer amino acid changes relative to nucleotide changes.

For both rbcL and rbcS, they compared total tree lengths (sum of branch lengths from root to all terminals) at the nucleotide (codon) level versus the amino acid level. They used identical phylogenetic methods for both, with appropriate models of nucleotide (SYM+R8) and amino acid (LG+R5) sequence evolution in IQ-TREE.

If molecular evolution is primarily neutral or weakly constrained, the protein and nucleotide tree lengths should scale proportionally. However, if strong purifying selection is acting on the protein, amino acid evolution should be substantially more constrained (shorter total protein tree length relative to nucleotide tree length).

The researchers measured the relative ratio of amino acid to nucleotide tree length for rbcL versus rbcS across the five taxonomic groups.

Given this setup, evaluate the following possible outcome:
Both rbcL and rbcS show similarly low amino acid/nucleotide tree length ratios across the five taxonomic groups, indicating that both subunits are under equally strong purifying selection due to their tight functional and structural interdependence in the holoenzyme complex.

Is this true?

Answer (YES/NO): NO